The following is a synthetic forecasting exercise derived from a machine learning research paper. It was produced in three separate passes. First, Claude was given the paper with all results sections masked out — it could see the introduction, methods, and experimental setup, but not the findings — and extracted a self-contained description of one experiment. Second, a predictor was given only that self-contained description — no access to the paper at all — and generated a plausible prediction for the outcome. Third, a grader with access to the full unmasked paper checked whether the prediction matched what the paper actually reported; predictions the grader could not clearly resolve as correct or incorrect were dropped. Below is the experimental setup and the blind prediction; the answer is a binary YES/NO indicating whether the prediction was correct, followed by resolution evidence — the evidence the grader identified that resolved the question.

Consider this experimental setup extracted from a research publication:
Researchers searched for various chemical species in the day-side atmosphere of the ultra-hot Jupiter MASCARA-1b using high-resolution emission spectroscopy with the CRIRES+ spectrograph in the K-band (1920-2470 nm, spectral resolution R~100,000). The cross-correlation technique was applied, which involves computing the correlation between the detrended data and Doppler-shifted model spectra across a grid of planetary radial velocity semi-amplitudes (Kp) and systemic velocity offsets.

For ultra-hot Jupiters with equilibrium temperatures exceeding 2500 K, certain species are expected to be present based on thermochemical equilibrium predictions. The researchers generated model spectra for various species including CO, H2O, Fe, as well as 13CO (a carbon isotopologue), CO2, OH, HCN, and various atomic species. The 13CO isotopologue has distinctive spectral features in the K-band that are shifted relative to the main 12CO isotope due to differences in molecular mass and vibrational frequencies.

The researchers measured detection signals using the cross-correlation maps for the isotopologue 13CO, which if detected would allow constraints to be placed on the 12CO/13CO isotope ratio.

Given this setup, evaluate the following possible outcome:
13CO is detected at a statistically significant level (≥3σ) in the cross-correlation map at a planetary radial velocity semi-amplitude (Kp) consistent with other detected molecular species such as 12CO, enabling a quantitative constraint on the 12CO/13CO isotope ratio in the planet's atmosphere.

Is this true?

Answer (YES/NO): NO